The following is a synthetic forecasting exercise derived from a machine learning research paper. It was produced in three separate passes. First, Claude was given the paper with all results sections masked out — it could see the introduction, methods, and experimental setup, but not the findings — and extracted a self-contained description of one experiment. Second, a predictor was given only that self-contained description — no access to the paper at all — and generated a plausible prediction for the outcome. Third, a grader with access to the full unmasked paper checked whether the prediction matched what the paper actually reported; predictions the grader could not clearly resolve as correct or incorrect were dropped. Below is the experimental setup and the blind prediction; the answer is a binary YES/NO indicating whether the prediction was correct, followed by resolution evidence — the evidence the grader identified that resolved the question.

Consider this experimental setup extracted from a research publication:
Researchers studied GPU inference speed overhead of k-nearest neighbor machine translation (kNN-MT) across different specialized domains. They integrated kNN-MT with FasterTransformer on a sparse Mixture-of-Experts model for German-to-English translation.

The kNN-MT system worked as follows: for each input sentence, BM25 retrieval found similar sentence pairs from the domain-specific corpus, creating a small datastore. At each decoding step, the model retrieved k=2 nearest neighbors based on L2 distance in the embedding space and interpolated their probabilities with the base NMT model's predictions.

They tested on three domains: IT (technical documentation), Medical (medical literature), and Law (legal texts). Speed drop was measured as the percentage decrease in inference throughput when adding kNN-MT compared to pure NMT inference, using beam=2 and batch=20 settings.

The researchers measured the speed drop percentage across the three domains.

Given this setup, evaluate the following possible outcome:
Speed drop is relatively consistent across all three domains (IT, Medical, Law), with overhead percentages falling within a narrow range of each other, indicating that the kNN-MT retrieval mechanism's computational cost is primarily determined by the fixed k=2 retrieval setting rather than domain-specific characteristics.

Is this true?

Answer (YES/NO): NO